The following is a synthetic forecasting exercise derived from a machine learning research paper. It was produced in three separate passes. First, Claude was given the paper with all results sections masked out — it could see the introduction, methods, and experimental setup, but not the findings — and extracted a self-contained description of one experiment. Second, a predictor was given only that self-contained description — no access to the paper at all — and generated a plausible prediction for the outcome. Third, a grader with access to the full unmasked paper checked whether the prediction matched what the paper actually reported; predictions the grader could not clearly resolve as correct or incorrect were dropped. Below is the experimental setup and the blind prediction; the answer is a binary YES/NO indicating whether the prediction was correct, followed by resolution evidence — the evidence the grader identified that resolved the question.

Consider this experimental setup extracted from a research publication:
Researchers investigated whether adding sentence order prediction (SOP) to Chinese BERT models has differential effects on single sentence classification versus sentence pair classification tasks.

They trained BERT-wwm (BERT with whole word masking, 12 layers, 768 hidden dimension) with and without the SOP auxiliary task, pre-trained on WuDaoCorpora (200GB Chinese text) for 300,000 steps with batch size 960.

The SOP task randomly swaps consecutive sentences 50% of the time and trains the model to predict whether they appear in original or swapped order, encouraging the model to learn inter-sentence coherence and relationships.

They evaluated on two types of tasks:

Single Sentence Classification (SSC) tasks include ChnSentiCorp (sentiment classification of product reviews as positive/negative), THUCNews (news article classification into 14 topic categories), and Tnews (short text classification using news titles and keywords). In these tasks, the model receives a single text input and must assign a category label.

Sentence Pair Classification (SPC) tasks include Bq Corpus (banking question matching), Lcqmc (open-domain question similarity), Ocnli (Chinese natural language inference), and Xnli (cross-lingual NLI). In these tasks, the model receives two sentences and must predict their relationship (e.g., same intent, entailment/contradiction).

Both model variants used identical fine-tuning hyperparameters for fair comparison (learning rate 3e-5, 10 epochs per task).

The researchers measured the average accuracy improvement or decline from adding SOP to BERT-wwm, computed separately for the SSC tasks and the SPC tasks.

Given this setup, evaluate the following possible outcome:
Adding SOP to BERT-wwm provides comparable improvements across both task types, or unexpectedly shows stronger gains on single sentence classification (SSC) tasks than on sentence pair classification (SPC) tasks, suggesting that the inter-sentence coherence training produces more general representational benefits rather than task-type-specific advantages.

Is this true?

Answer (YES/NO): NO